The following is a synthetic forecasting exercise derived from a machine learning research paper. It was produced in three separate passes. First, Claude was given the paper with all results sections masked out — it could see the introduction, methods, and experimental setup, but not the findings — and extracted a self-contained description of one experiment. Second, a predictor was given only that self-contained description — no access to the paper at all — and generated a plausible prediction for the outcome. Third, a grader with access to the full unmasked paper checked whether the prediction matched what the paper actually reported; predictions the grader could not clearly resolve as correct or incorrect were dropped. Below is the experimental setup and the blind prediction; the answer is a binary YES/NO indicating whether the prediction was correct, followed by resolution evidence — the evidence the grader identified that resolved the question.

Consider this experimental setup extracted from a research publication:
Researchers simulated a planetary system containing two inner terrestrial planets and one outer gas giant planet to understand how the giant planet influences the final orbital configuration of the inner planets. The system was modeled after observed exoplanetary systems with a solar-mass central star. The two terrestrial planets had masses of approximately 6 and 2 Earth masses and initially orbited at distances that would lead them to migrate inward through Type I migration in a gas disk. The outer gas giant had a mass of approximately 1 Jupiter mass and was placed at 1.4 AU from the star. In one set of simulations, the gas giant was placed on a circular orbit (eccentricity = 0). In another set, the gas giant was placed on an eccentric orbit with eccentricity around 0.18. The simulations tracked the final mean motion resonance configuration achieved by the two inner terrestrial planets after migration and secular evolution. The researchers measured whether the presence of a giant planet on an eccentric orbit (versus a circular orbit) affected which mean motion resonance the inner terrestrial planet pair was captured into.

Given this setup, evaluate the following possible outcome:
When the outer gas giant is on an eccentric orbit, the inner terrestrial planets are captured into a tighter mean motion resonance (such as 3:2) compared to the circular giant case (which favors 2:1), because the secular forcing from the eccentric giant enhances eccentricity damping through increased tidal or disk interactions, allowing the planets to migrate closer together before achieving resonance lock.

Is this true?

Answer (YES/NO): NO